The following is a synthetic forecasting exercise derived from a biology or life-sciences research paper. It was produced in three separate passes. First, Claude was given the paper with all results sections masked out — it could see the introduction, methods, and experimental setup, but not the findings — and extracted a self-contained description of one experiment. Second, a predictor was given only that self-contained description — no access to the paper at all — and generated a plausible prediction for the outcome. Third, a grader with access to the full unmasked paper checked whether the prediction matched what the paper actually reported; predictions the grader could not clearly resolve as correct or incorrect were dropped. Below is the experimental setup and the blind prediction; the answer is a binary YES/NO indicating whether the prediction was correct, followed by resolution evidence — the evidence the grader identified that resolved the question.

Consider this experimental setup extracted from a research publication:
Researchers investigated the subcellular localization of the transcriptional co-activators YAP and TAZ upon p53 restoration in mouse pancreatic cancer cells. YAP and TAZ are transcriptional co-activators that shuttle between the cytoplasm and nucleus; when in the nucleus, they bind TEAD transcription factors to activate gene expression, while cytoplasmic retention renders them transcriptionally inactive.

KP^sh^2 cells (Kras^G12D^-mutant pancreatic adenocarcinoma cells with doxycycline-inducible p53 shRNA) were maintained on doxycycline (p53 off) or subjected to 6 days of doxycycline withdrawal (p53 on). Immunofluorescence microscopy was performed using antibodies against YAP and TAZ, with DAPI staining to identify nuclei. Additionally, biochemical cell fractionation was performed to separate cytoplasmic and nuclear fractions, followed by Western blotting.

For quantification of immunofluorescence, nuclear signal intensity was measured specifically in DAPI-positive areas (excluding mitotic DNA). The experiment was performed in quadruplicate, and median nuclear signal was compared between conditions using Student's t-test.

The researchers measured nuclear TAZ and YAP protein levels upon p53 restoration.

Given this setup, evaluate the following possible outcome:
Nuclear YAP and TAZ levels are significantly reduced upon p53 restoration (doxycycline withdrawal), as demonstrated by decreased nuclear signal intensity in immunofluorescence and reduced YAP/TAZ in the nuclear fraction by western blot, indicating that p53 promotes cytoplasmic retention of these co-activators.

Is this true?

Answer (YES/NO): NO